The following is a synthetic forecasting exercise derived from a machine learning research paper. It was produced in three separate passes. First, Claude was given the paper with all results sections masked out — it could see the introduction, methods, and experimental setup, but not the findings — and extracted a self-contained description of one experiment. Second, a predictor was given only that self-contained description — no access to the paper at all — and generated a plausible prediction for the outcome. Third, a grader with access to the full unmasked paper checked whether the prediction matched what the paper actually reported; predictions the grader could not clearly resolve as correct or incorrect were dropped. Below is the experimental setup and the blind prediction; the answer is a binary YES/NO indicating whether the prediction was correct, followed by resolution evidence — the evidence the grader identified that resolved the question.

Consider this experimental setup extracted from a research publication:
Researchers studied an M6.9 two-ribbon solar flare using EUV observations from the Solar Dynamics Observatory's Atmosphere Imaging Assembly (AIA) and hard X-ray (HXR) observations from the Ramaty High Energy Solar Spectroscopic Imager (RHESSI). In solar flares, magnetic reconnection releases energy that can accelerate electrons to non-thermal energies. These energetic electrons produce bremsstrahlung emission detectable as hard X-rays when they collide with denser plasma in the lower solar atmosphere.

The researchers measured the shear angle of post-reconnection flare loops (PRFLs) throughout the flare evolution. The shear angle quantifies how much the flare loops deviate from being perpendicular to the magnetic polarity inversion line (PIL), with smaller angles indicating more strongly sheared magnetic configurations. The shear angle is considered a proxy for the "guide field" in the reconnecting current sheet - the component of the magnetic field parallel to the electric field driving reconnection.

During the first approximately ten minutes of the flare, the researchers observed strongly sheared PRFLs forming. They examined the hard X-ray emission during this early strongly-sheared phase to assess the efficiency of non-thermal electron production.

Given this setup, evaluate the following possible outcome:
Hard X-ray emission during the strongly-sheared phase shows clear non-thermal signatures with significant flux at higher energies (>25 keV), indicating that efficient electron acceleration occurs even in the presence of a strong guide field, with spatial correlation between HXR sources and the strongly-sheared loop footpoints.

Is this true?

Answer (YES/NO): NO